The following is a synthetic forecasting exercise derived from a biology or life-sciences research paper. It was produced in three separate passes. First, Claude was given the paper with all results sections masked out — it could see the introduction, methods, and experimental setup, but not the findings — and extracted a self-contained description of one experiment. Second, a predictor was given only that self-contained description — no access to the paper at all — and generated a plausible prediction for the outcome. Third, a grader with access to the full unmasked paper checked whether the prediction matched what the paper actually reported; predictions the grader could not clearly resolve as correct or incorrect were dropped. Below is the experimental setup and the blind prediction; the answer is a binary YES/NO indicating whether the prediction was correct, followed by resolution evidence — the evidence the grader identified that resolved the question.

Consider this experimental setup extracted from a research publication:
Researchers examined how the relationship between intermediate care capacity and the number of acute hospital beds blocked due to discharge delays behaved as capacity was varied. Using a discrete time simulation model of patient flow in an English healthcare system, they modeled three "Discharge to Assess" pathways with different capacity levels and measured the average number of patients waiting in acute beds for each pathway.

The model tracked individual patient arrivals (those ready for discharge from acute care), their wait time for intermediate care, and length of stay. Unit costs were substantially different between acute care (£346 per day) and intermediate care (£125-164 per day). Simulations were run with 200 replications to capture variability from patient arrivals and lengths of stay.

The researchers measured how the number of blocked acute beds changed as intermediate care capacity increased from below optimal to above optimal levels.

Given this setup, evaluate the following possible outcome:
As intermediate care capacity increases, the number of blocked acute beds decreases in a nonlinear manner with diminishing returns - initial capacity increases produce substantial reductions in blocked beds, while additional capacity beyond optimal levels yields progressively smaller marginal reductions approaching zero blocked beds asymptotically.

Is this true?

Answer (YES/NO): YES